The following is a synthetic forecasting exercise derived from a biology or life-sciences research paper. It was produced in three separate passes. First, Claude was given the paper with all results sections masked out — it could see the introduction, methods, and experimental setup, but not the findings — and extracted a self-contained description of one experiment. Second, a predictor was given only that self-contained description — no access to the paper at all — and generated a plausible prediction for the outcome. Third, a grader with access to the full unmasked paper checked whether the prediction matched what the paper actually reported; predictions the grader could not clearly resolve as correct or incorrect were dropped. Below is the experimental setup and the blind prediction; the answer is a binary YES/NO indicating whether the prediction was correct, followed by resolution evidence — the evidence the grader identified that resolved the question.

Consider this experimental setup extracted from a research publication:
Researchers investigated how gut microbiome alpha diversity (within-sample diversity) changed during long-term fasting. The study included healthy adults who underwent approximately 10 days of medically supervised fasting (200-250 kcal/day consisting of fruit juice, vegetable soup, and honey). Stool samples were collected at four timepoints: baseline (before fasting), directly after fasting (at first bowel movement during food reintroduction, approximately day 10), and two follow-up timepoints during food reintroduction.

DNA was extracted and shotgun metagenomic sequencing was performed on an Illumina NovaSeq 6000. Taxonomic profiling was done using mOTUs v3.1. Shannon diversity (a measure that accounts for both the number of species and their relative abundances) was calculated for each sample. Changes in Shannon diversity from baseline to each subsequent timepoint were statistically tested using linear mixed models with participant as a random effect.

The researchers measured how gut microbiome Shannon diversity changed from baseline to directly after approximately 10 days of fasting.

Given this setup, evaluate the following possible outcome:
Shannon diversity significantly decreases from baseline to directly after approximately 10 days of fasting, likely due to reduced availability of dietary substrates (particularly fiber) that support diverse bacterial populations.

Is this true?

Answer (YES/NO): YES